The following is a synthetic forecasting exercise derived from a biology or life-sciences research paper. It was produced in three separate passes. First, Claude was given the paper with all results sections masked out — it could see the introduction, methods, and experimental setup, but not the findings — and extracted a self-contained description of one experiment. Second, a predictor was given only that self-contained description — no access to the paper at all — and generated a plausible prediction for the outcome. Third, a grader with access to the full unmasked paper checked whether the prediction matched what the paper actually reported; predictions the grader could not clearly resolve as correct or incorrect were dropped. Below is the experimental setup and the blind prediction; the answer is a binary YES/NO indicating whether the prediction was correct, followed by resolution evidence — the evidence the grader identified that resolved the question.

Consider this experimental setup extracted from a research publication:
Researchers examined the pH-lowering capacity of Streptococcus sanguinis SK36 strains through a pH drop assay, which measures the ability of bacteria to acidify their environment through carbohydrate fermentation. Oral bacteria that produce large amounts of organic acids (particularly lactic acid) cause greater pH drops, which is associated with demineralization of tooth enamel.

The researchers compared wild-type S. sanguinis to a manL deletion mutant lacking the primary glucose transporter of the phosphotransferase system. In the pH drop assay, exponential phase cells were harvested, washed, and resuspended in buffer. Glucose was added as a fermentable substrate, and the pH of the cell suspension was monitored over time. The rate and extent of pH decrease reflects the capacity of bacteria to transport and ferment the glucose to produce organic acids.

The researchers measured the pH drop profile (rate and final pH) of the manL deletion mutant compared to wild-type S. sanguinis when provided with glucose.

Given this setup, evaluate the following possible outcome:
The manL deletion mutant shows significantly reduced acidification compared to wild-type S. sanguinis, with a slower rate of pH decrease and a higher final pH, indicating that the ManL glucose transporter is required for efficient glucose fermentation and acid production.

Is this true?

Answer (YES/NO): NO